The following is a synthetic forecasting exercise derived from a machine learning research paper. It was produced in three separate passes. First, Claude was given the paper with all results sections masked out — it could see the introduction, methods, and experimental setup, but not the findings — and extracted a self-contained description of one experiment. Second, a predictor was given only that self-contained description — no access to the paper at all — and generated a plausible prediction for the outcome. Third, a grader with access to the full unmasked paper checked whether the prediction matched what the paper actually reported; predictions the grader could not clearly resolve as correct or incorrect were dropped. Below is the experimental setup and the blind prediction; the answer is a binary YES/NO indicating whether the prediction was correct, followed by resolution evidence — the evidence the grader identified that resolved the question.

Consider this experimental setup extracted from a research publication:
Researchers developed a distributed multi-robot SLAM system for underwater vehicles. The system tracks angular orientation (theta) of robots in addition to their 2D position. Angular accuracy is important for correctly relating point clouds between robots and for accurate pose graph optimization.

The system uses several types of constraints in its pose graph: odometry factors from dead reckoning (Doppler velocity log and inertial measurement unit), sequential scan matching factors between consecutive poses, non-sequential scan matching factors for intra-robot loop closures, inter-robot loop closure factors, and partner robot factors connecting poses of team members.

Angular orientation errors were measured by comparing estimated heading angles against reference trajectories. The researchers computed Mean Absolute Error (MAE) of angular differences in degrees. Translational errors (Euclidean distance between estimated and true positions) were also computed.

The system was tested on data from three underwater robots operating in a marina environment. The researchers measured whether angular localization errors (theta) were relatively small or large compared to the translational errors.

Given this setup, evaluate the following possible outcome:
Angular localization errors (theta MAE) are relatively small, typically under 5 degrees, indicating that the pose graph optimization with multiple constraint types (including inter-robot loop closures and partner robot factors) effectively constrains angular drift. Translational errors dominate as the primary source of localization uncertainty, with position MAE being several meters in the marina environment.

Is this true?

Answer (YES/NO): NO